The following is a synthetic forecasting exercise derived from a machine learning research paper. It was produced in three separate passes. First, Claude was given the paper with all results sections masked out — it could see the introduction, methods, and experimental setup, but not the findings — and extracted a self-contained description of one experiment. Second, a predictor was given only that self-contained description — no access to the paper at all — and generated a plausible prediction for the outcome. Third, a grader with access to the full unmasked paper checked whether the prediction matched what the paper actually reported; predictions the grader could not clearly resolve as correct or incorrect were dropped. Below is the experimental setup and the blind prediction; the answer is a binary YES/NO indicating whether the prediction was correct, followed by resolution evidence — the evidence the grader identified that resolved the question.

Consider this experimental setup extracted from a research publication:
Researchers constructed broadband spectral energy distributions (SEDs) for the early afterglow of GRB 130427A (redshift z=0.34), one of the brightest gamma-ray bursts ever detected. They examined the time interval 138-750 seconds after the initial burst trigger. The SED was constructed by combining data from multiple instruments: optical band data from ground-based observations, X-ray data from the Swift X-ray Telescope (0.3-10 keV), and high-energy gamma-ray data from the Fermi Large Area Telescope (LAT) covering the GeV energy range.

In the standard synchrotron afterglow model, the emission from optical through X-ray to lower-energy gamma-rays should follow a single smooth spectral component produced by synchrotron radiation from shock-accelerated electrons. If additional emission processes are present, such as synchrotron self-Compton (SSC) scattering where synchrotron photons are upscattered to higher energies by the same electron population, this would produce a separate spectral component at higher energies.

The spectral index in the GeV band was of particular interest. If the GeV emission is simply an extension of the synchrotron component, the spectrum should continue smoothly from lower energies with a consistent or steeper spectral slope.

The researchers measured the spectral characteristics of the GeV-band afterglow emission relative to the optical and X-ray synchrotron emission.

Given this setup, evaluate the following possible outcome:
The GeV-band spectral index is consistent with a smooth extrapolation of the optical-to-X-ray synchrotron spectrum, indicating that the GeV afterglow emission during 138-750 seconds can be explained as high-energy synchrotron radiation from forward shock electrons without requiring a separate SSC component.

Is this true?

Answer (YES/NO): NO